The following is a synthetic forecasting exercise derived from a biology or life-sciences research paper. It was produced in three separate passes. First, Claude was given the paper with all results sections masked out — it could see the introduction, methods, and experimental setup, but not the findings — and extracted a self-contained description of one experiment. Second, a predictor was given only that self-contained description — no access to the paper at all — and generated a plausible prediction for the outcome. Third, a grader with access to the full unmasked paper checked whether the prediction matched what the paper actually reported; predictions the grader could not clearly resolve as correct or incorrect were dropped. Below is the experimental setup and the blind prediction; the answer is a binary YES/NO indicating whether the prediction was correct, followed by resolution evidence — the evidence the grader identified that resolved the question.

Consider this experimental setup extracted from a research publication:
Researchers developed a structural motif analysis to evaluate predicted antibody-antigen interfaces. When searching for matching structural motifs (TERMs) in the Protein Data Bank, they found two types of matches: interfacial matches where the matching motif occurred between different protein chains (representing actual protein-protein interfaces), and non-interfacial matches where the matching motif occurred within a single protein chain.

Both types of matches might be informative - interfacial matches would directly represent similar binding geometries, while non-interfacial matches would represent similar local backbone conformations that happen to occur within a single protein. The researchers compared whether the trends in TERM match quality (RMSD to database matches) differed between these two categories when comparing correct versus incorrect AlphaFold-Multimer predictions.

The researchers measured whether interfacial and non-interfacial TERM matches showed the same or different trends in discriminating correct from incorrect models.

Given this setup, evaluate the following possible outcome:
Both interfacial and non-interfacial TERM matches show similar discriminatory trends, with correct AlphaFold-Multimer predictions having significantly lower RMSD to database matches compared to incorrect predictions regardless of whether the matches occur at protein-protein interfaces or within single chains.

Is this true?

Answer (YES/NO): YES